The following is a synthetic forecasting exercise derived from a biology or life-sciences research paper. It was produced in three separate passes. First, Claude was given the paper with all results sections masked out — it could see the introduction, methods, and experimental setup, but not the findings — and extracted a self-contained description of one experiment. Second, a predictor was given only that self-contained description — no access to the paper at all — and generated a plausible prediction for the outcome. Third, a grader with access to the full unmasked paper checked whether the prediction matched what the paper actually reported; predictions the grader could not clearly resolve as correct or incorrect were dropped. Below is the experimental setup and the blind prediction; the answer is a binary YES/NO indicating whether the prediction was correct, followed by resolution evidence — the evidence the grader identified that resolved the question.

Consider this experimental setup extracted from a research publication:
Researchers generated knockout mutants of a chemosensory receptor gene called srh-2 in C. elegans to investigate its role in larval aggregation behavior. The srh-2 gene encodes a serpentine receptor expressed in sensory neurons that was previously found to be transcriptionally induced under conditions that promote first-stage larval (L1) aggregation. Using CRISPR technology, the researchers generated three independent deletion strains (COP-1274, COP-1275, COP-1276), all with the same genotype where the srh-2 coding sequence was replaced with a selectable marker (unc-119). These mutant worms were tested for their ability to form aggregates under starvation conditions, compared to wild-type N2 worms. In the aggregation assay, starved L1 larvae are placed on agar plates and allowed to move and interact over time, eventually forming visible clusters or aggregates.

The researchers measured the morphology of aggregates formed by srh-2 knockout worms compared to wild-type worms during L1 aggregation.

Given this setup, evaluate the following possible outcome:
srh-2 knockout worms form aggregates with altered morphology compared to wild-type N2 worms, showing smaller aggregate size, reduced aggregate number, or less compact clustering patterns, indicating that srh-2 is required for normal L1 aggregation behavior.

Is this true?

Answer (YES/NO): NO